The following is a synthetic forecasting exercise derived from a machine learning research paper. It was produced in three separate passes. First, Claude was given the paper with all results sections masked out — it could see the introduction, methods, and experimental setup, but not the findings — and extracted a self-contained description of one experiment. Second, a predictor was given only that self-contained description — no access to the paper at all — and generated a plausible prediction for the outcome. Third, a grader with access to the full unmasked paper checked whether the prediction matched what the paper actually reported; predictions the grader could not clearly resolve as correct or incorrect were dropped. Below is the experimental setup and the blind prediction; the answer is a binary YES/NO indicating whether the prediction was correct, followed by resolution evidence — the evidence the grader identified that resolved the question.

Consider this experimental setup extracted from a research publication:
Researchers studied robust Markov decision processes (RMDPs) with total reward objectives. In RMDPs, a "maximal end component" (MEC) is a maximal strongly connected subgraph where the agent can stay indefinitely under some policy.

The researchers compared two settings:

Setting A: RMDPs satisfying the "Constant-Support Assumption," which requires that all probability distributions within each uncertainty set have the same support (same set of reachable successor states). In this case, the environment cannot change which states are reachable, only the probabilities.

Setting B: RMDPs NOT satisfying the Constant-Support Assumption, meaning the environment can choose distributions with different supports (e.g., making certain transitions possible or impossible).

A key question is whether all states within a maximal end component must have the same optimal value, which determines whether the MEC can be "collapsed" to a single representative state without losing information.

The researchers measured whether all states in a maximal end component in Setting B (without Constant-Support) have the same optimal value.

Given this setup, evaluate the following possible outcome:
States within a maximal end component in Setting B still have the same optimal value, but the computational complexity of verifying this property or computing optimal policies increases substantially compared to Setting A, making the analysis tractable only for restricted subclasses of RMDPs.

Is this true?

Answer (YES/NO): NO